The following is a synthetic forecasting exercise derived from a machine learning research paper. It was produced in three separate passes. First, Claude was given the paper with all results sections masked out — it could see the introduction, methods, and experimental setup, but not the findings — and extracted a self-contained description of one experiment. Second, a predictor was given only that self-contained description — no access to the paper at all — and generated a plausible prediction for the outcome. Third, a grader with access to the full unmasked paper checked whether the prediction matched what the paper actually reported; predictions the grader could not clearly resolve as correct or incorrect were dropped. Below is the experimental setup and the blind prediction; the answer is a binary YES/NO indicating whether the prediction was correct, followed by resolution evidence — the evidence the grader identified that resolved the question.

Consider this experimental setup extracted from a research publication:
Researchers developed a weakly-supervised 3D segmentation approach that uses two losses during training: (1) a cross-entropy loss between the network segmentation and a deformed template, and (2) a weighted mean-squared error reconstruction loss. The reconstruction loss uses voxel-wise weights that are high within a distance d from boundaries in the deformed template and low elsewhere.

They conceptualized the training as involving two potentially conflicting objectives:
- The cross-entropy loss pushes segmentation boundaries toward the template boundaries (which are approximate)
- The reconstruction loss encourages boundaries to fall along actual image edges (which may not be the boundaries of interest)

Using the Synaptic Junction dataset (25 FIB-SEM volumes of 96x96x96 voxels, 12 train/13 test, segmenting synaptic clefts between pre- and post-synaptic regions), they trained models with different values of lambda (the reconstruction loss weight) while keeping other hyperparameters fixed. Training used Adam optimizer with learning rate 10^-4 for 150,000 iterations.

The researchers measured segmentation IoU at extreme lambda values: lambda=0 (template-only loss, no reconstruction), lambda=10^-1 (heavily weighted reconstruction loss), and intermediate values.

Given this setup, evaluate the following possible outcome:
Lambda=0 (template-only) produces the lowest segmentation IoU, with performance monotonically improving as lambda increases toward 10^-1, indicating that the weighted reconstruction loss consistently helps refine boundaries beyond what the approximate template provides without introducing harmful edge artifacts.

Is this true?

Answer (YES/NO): NO